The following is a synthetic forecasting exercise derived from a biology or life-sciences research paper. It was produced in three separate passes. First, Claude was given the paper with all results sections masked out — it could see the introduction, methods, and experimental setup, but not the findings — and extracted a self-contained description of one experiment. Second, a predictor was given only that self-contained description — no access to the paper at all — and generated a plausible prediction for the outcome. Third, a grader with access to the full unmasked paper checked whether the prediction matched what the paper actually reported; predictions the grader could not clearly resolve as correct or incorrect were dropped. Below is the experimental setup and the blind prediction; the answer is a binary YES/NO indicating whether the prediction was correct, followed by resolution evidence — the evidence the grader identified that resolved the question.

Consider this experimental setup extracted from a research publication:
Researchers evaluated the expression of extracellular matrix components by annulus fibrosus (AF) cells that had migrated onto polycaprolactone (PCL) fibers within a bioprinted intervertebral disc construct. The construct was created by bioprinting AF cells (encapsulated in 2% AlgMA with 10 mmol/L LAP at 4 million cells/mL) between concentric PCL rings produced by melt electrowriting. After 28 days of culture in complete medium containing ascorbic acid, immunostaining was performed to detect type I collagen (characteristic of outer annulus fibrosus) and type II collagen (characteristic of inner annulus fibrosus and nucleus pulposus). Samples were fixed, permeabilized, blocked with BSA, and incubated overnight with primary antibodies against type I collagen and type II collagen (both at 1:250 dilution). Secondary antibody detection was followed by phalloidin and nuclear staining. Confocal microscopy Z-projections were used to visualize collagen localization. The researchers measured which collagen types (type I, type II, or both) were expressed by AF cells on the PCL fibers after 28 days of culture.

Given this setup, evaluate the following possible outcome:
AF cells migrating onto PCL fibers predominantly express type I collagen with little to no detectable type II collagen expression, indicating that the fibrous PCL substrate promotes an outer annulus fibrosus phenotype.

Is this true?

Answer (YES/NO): NO